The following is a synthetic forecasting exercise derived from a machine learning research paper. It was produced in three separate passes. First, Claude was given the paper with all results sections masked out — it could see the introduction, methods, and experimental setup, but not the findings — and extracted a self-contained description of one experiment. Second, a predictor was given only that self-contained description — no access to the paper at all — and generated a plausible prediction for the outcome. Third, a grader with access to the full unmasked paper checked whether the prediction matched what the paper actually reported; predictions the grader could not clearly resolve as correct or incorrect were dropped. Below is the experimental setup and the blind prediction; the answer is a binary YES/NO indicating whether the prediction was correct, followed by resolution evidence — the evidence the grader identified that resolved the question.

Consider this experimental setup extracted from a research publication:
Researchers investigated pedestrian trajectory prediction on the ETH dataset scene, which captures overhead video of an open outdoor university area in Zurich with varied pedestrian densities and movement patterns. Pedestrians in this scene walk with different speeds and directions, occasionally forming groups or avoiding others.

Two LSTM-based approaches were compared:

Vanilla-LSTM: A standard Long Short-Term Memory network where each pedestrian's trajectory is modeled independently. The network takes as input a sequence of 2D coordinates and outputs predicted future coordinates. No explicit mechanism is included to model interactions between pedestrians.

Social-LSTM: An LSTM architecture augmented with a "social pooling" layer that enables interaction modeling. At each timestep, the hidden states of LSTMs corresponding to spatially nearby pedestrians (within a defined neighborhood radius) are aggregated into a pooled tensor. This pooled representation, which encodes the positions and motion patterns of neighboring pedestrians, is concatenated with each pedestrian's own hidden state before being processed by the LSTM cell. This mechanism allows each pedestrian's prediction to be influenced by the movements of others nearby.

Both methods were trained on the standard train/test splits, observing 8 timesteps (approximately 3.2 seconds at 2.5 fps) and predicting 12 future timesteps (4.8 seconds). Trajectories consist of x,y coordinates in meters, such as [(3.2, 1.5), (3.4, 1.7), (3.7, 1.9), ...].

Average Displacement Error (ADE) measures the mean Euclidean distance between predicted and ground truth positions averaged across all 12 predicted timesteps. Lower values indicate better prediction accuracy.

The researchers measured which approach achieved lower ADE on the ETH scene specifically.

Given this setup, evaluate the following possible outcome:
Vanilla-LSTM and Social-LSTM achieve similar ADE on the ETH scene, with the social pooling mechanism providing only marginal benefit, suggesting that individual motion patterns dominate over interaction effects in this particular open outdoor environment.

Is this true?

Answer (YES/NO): NO